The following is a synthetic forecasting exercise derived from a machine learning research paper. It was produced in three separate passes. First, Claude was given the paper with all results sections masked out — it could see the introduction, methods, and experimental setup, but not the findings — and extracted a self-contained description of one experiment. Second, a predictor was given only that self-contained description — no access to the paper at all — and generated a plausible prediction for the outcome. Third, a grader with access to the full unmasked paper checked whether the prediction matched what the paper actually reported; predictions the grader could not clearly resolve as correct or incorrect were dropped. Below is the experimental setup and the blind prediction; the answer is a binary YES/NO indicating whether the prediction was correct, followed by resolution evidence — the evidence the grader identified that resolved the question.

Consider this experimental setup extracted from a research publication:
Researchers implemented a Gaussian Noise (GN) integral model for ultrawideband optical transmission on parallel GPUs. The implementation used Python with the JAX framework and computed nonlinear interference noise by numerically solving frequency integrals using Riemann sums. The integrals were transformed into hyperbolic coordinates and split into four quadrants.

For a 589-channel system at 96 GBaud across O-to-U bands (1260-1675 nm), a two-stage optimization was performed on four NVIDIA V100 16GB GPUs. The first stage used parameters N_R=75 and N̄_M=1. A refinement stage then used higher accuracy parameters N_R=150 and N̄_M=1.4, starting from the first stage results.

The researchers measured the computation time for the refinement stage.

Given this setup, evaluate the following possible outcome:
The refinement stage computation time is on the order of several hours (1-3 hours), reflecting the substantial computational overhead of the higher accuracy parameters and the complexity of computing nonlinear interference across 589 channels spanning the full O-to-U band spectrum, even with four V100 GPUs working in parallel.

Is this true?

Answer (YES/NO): YES